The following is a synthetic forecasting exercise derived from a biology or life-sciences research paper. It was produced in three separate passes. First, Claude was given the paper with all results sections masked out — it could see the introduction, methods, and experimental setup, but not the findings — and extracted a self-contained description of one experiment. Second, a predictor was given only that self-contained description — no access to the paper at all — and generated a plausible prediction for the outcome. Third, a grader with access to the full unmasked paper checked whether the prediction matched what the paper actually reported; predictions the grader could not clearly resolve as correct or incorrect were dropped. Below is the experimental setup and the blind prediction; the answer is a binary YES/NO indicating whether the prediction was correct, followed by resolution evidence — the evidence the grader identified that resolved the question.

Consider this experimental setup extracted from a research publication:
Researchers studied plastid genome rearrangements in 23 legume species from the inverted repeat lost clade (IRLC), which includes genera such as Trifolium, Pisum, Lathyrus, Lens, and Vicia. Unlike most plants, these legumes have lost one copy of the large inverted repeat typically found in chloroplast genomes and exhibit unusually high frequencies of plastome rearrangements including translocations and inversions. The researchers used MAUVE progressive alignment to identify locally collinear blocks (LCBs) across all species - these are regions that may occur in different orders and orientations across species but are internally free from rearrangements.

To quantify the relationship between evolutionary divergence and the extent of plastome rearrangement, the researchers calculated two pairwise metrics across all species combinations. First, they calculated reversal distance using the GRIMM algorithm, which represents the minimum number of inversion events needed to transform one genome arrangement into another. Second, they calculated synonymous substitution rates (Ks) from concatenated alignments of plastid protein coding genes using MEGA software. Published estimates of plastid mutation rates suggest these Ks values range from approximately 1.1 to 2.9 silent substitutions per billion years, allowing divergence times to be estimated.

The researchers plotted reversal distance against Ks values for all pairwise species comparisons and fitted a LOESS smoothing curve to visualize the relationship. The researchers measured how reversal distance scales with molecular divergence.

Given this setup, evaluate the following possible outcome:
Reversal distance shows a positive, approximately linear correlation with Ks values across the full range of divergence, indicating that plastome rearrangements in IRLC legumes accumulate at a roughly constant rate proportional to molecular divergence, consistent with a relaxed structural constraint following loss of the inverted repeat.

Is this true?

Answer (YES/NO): NO